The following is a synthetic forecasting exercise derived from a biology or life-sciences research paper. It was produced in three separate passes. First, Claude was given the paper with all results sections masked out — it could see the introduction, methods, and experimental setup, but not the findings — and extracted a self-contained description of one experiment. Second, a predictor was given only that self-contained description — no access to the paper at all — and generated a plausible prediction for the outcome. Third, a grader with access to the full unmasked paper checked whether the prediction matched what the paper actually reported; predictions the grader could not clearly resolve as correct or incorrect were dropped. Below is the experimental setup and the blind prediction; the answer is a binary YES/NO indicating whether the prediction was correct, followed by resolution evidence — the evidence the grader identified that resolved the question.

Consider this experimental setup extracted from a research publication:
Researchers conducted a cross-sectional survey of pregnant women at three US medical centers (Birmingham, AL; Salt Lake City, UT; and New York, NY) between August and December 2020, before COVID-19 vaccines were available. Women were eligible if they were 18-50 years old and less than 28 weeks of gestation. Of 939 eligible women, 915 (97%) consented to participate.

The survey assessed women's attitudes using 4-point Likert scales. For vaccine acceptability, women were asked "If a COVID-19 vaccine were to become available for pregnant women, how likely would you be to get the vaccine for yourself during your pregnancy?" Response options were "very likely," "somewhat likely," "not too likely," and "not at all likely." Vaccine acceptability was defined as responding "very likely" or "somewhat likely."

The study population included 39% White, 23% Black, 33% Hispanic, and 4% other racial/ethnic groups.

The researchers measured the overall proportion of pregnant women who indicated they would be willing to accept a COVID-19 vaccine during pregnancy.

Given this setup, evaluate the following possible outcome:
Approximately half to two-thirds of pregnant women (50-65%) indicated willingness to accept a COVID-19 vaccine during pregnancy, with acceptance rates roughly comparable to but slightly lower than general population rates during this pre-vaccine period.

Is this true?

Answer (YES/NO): NO